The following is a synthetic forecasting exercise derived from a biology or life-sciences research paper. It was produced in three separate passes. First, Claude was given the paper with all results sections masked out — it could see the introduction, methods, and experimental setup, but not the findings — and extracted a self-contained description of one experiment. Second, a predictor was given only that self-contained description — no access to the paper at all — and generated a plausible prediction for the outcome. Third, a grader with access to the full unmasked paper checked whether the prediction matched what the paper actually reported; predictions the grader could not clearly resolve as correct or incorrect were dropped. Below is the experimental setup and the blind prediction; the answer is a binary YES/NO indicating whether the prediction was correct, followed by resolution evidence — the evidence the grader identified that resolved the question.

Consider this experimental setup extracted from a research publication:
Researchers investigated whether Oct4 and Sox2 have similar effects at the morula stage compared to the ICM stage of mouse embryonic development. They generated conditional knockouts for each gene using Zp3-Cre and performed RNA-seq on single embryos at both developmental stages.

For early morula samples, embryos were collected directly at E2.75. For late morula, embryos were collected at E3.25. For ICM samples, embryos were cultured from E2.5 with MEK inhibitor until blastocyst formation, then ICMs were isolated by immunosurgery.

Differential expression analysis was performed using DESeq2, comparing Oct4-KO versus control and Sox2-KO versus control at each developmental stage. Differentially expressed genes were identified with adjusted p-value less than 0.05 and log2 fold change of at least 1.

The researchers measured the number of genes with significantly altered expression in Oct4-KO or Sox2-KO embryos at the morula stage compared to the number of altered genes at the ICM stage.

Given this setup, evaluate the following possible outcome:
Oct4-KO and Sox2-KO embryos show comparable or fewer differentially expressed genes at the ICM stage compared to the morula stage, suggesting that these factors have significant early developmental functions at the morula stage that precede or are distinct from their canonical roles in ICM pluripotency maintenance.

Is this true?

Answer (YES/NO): NO